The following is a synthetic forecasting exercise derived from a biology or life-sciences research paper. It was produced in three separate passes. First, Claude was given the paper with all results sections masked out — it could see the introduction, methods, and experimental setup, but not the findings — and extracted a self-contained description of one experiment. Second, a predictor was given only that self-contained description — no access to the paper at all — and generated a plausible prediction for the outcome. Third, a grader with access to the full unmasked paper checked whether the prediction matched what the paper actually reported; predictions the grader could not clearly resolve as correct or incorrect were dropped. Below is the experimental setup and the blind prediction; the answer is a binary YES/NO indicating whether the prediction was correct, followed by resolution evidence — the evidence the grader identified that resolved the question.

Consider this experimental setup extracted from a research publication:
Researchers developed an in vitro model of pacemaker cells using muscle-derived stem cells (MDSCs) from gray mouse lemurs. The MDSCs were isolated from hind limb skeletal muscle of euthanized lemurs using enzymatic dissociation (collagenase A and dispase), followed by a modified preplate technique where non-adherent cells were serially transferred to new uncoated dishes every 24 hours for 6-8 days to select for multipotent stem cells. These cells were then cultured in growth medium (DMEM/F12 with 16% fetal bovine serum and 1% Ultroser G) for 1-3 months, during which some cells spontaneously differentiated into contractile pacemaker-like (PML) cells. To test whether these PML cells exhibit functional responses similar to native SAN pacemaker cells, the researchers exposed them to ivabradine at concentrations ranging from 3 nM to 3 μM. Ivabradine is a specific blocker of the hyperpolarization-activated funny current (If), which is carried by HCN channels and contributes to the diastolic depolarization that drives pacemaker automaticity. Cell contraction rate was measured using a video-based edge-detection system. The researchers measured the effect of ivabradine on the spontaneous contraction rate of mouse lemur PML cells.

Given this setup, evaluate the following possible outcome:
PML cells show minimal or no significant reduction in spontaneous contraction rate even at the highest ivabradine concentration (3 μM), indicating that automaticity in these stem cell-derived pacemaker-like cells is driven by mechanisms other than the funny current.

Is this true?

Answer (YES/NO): NO